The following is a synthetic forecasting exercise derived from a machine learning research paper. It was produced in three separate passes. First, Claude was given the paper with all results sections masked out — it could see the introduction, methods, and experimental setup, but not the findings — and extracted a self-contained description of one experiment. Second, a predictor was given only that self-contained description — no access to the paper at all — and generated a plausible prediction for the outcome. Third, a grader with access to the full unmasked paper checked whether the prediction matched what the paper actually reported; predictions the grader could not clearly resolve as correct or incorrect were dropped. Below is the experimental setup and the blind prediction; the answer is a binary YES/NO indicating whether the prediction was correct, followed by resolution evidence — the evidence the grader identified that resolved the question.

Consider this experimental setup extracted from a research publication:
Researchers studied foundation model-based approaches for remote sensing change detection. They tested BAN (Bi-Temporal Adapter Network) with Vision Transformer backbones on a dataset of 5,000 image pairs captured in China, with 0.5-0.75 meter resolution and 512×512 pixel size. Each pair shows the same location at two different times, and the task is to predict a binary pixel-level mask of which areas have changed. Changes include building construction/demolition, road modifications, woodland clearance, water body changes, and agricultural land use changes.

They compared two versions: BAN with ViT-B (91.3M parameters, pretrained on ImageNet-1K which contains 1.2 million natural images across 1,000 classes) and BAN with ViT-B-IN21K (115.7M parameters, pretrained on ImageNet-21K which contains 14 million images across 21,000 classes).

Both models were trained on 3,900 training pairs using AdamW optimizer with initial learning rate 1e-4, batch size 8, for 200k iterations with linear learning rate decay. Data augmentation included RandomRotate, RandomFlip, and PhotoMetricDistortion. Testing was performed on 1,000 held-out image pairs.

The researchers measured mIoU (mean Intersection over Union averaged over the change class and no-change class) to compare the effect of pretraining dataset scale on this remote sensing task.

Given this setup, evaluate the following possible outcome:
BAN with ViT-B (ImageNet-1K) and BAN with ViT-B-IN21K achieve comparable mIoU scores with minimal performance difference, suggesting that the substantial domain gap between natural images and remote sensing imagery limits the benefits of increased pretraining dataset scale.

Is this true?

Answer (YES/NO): NO